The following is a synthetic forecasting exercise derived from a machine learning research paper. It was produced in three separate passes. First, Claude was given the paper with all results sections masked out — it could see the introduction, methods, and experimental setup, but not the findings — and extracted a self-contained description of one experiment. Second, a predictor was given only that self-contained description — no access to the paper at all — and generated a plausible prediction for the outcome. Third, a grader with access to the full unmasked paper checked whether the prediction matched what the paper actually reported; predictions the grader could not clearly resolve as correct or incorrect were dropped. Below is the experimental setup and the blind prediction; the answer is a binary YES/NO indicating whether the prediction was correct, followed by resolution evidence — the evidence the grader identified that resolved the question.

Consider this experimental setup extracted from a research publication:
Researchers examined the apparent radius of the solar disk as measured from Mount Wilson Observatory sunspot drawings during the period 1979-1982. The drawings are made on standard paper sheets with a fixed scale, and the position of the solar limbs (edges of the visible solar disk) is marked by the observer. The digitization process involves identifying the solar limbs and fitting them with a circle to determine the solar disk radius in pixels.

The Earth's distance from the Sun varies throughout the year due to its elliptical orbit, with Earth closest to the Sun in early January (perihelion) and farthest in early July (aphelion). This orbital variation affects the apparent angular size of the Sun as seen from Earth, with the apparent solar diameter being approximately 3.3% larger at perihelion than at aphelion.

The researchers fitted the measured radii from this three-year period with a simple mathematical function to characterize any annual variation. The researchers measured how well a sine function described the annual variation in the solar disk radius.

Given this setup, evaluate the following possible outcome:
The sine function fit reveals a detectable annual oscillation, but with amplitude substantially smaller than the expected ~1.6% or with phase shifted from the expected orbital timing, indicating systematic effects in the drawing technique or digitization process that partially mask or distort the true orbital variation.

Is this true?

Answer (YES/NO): NO